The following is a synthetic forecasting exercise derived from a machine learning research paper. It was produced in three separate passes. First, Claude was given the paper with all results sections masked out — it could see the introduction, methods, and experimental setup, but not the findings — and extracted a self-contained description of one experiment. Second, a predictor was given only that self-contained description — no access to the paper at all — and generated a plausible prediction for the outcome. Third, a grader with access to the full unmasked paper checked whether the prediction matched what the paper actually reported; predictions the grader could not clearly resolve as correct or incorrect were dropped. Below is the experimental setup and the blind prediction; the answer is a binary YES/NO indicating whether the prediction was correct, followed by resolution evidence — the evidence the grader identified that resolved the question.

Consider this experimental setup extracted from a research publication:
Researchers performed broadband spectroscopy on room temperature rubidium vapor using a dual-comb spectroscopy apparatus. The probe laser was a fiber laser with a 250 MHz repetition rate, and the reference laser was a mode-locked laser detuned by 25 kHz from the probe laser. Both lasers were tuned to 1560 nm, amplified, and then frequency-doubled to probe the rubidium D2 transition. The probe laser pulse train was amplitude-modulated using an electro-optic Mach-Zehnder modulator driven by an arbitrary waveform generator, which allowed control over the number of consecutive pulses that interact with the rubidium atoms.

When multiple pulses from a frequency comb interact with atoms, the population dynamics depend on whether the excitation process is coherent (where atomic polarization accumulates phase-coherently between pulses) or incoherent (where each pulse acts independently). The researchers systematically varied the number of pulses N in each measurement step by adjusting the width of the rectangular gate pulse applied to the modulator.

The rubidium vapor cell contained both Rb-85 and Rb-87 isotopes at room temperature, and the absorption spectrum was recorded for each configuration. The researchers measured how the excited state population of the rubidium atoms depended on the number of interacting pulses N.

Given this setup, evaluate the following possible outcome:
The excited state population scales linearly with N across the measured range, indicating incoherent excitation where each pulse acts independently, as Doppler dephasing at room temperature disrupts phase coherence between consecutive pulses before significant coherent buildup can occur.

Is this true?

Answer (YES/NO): NO